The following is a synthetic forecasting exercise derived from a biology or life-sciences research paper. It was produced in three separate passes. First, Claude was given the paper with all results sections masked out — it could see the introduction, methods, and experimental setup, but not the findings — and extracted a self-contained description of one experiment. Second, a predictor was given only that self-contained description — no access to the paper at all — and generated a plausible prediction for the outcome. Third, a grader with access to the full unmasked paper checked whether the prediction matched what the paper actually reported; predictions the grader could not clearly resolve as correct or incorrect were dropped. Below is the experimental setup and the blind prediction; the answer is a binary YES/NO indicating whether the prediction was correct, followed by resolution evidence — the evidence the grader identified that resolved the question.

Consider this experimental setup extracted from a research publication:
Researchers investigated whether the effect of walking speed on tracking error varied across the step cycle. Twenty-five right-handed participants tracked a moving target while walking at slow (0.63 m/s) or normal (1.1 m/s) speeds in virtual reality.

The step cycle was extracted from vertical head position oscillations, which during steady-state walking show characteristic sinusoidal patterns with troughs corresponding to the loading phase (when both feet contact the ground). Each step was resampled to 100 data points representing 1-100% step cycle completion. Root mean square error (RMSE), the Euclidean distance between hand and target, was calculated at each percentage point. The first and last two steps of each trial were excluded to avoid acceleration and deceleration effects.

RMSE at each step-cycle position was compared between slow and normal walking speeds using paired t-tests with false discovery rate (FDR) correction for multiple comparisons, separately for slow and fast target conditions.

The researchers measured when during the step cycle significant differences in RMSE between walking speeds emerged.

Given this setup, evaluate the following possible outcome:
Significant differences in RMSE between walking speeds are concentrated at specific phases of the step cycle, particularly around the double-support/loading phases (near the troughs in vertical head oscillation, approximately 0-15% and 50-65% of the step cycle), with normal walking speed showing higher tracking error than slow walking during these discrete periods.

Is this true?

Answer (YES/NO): NO